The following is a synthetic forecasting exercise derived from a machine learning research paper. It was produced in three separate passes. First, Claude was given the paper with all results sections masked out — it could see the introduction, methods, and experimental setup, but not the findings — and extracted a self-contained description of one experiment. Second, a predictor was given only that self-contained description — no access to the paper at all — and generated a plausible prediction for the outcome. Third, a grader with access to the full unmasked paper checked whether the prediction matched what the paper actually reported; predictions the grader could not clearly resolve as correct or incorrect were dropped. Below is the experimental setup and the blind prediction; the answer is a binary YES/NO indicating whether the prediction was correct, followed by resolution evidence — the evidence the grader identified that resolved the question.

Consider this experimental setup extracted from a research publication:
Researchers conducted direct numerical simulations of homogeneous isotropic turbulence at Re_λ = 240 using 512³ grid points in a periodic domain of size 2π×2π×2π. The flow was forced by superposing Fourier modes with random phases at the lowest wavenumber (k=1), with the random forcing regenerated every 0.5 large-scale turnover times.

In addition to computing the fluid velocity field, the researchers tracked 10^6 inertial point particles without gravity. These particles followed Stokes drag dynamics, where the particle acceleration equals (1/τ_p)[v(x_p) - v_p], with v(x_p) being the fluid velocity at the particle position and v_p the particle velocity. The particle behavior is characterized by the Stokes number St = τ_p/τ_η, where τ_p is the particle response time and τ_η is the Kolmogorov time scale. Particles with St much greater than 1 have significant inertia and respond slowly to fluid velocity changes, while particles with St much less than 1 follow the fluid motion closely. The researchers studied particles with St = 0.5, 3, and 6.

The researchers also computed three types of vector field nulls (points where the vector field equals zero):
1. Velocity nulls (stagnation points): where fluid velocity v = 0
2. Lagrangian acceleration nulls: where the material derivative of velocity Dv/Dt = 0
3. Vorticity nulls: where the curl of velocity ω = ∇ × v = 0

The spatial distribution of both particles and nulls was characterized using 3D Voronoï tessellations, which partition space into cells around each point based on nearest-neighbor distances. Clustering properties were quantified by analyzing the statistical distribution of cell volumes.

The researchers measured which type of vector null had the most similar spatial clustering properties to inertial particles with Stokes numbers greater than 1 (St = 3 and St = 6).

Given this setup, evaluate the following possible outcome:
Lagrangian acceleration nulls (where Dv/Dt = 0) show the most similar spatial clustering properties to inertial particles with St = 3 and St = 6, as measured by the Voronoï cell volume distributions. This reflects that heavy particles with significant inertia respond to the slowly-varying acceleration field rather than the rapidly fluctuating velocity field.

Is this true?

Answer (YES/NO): YES